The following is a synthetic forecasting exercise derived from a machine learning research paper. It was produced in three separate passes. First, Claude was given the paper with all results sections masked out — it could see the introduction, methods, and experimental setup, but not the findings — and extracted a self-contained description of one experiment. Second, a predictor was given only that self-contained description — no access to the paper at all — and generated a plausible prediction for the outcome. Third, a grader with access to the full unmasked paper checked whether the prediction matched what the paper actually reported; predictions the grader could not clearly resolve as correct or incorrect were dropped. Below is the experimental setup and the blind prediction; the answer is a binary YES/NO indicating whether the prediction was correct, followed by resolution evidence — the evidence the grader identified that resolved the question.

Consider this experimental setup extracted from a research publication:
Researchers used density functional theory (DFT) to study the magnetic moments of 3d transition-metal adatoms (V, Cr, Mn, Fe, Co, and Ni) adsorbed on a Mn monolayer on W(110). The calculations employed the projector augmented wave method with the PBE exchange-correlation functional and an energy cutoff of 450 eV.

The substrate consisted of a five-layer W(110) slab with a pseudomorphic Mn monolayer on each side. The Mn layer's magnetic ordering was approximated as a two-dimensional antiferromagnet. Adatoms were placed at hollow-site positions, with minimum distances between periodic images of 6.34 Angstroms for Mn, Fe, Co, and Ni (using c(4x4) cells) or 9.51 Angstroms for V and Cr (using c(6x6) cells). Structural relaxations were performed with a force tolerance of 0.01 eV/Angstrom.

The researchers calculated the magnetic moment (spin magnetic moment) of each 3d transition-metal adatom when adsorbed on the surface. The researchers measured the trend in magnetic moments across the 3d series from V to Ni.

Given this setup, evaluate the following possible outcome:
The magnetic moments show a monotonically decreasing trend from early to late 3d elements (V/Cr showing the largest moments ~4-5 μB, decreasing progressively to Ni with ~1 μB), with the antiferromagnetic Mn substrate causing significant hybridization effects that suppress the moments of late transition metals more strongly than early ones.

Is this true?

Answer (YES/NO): NO